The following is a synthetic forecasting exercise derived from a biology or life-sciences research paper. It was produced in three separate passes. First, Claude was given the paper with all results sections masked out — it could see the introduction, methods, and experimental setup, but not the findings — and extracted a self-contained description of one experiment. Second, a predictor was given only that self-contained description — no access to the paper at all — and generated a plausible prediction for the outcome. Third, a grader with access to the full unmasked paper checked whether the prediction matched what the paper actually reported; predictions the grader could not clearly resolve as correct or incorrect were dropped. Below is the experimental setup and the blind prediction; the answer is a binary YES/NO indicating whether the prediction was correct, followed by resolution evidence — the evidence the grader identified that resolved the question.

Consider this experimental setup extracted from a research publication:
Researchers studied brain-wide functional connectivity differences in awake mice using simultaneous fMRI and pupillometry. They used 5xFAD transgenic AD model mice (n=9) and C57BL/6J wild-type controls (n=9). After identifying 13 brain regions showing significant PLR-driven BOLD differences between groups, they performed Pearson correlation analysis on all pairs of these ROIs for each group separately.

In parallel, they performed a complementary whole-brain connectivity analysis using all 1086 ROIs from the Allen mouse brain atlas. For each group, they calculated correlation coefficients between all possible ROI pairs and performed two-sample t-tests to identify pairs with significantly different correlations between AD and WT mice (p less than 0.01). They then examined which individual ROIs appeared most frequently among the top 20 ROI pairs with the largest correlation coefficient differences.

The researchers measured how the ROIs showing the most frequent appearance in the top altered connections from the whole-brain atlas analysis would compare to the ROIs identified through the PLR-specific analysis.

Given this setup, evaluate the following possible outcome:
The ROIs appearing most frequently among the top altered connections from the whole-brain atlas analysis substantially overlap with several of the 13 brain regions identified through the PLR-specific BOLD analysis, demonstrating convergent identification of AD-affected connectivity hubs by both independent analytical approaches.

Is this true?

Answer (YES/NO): NO